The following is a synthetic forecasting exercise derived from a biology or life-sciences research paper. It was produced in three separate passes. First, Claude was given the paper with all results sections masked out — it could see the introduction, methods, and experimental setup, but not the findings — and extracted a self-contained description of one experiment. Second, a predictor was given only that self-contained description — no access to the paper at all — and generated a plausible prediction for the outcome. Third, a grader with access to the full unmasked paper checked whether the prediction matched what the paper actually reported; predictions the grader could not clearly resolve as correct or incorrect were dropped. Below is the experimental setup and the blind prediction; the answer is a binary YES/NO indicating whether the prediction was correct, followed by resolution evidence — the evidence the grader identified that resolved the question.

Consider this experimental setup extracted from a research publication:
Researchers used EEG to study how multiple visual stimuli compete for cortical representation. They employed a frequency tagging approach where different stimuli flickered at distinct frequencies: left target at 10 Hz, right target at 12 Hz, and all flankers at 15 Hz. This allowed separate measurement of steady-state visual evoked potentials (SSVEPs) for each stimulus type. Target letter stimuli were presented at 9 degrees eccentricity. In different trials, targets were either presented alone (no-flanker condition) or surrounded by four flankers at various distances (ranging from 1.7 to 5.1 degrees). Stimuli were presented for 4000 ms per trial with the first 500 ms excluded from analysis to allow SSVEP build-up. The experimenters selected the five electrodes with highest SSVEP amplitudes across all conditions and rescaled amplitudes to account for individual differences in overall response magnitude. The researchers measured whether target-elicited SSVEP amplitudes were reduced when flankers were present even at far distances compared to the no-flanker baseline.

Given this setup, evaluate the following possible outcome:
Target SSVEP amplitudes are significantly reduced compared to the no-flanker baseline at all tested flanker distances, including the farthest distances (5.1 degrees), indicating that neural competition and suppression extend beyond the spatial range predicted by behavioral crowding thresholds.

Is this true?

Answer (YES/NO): YES